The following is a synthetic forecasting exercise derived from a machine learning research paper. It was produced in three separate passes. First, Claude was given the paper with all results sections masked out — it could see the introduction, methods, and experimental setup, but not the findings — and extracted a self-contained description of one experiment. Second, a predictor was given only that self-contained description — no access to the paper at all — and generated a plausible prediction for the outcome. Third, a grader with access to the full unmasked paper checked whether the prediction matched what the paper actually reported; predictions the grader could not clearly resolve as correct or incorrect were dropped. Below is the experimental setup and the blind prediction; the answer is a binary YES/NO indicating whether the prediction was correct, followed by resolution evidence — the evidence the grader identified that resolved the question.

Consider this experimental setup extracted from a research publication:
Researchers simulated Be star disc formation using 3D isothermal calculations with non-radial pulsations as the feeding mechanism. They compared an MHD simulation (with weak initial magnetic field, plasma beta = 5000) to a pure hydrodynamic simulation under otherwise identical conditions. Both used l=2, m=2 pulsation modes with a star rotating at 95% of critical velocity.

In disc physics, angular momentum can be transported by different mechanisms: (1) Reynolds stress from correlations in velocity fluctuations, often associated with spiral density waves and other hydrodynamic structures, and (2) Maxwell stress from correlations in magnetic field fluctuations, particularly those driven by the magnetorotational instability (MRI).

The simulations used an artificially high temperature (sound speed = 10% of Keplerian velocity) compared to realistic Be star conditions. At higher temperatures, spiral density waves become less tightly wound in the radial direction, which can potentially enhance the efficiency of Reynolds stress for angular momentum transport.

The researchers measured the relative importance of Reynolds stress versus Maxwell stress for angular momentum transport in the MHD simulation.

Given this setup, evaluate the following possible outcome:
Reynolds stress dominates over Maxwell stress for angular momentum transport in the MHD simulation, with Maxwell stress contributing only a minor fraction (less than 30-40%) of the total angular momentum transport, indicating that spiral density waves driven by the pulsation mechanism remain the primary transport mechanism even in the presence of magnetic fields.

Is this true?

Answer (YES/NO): NO